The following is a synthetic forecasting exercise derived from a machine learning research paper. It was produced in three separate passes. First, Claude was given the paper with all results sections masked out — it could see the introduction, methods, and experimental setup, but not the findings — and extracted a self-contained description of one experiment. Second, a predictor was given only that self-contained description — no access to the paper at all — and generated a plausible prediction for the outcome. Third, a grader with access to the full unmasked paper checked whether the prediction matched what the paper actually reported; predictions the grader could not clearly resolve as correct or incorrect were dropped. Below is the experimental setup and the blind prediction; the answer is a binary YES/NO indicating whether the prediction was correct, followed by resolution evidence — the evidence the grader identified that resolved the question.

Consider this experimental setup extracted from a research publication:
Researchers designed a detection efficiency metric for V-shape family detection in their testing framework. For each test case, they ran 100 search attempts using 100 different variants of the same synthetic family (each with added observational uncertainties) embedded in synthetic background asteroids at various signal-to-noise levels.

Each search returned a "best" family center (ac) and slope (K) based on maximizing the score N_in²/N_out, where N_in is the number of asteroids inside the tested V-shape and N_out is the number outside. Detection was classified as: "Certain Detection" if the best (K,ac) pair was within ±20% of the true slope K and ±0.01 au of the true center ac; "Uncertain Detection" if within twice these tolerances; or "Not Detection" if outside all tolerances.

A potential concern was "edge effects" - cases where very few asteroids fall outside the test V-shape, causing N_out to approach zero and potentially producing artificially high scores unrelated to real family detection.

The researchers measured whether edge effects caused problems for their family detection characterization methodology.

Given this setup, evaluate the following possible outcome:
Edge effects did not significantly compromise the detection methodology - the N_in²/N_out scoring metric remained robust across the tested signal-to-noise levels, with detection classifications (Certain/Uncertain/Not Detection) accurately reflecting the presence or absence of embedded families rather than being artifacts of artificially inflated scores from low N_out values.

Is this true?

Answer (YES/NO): YES